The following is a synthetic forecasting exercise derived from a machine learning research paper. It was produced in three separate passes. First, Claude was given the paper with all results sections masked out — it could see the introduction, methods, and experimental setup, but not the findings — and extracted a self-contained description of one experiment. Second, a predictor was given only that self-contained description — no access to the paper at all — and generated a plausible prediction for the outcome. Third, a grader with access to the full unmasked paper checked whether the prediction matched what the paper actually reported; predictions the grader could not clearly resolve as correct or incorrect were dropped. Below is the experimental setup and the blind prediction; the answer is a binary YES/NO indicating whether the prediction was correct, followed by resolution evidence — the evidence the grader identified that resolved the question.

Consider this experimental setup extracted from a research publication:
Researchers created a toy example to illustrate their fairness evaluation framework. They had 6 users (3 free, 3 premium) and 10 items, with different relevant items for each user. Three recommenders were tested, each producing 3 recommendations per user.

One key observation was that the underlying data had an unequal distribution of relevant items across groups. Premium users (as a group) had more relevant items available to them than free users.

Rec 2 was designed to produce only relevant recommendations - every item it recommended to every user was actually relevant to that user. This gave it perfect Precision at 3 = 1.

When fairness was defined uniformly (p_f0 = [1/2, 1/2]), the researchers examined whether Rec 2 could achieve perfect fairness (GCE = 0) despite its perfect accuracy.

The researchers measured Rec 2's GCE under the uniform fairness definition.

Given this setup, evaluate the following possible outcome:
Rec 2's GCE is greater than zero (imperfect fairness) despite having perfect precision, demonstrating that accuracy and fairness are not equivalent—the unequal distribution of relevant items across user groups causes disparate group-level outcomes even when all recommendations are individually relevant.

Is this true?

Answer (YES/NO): YES